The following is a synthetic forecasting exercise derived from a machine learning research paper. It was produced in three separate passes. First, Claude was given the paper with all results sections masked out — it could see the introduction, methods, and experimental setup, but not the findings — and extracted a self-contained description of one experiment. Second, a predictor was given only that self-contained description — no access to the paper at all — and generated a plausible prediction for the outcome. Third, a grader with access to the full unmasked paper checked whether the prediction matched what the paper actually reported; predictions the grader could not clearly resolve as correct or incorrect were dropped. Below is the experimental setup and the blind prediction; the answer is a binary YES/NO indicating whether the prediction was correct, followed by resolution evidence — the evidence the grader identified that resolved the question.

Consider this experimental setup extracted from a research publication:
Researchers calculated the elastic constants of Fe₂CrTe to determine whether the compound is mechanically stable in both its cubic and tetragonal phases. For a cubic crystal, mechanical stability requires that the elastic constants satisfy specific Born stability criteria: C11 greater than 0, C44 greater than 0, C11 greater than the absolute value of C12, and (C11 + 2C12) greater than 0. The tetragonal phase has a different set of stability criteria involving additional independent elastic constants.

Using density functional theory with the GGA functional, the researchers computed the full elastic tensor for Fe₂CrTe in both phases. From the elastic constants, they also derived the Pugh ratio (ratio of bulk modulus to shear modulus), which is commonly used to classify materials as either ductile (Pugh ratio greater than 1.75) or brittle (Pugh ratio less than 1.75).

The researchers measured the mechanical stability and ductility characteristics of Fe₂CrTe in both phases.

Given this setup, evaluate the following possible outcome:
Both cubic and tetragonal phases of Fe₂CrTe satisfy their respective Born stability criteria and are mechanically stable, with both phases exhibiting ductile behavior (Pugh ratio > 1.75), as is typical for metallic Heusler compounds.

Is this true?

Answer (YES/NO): YES